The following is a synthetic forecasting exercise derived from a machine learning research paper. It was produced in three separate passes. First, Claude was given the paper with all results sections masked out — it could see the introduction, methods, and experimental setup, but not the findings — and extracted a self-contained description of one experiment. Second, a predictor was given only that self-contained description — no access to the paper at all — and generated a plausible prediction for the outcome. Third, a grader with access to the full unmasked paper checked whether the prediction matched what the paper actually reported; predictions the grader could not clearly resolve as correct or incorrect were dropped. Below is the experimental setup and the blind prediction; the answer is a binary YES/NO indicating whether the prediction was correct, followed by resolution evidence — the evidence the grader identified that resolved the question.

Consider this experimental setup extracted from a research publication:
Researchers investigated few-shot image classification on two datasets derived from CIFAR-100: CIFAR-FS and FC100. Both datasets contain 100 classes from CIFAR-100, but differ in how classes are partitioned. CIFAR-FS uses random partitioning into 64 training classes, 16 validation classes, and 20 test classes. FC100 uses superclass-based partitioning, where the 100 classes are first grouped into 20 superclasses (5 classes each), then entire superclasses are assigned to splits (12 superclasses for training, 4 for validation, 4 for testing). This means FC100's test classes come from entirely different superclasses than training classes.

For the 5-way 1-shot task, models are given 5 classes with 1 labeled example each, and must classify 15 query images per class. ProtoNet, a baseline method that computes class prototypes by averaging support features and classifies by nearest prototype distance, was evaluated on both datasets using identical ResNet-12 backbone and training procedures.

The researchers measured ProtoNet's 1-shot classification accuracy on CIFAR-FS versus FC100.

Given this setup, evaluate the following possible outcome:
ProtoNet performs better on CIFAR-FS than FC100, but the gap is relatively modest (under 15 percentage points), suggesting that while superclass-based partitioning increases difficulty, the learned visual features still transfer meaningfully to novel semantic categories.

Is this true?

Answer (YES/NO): NO